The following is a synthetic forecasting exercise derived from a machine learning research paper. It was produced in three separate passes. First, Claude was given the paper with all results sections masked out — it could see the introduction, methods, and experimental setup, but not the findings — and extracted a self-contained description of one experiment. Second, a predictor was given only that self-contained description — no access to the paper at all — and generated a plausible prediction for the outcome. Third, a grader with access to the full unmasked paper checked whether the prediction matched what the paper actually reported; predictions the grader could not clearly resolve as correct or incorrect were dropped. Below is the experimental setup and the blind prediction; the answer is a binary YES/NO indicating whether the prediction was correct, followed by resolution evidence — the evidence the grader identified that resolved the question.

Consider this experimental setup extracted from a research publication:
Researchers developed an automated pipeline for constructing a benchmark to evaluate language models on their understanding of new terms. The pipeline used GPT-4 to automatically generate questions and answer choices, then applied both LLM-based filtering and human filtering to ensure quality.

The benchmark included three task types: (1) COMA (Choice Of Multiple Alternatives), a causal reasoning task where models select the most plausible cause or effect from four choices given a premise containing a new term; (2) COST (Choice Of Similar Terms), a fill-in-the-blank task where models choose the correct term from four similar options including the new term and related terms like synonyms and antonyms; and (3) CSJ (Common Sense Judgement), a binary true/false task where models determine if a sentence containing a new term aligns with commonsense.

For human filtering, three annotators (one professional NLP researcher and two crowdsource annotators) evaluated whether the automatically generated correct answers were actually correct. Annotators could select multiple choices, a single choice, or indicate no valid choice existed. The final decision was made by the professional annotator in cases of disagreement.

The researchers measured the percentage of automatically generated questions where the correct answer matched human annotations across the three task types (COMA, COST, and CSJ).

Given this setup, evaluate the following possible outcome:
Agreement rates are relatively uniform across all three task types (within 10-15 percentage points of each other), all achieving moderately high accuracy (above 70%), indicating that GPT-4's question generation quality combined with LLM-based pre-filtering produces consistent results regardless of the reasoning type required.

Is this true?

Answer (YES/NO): YES